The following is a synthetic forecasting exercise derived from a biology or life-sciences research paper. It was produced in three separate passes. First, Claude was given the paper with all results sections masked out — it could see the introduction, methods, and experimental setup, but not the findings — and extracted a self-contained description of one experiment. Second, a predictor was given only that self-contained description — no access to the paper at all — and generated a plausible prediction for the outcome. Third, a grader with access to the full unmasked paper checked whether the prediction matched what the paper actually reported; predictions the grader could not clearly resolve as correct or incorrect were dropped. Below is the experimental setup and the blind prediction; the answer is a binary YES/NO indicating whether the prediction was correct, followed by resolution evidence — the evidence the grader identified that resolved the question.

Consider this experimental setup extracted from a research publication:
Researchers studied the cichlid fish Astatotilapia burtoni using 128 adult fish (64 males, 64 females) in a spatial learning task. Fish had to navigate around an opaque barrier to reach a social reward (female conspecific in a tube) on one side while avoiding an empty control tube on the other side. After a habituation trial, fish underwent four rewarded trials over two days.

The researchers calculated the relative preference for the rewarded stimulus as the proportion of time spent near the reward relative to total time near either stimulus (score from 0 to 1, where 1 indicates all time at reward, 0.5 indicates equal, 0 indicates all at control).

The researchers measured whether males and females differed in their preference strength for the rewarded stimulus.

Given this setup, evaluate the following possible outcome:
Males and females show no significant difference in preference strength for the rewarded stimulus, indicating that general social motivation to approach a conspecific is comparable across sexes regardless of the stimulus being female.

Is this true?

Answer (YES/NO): NO